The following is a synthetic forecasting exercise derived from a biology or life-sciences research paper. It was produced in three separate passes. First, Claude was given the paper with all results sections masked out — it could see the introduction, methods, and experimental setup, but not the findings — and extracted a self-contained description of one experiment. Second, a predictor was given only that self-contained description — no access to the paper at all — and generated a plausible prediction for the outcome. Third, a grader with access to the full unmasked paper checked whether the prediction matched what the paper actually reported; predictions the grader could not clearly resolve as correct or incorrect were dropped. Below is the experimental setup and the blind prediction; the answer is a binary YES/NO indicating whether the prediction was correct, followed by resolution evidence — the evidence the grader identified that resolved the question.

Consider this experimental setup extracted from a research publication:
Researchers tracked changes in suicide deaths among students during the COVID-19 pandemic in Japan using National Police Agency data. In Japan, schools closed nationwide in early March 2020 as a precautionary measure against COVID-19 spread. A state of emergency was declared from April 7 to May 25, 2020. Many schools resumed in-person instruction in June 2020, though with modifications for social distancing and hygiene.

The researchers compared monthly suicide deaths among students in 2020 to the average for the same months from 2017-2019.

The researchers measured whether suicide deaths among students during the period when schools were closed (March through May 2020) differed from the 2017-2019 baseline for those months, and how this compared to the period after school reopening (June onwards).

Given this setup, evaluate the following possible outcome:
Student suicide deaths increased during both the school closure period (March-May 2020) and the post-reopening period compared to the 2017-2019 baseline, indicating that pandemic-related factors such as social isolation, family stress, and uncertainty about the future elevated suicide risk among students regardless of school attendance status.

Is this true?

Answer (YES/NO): NO